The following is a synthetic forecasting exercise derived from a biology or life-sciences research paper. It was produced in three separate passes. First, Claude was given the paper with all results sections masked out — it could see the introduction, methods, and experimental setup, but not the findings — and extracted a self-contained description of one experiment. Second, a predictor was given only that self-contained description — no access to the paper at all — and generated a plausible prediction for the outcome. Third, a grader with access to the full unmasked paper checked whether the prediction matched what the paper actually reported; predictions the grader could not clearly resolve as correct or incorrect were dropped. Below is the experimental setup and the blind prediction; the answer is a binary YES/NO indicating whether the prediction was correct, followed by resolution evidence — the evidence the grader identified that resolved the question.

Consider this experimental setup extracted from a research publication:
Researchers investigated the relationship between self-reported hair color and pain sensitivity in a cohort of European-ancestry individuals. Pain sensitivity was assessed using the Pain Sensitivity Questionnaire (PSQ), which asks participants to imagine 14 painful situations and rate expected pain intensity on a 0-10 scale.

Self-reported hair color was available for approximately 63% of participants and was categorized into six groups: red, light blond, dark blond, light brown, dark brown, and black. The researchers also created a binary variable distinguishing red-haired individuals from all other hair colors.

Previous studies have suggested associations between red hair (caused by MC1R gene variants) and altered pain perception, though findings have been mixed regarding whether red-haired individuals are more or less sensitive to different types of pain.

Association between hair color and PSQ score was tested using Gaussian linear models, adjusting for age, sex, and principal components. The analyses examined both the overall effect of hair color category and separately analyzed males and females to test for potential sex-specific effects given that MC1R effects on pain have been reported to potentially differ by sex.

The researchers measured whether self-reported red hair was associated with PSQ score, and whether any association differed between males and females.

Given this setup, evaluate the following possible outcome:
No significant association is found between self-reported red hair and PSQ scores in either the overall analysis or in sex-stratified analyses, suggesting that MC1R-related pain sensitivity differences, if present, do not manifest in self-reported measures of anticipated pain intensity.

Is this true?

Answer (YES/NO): NO